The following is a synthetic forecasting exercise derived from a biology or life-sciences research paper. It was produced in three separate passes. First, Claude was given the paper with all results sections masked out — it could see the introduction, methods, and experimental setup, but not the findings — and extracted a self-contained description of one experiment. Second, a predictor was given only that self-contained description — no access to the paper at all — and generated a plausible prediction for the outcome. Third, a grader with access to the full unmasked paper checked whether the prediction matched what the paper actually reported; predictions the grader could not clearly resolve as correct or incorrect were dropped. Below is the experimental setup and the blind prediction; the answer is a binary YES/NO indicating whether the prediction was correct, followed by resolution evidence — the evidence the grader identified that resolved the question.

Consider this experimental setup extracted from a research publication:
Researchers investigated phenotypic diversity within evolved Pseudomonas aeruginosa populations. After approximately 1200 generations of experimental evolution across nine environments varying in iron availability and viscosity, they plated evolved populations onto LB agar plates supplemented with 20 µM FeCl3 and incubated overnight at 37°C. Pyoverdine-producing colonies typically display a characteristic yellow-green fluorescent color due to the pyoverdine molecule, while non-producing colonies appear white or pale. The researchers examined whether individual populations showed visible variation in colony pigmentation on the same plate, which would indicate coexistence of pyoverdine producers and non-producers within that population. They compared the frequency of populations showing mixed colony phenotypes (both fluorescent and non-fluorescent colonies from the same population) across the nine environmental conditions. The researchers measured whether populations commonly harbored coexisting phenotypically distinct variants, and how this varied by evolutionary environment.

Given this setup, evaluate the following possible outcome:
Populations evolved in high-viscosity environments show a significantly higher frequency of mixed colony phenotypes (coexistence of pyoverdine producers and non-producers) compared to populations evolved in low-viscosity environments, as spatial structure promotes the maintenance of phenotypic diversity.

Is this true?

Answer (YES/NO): NO